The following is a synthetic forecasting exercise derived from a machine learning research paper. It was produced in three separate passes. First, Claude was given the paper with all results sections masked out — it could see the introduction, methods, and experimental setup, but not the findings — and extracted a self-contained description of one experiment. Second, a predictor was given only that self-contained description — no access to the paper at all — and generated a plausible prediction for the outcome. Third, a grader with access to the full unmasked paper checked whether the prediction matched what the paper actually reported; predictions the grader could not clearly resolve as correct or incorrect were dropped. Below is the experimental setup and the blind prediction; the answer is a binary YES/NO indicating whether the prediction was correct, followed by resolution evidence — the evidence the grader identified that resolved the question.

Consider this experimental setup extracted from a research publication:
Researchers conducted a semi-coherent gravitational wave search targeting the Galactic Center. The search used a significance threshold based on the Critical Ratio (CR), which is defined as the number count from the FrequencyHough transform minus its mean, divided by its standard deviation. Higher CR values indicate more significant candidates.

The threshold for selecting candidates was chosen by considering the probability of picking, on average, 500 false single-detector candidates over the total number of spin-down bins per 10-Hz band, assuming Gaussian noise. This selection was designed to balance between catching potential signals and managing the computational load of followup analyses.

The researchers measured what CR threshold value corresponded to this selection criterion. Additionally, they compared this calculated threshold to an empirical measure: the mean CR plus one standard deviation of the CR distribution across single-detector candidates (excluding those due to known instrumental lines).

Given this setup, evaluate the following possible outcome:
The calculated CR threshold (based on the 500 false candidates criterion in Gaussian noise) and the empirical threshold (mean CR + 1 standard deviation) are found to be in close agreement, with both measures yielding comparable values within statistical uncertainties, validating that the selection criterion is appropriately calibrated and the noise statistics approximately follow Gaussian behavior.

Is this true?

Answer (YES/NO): YES